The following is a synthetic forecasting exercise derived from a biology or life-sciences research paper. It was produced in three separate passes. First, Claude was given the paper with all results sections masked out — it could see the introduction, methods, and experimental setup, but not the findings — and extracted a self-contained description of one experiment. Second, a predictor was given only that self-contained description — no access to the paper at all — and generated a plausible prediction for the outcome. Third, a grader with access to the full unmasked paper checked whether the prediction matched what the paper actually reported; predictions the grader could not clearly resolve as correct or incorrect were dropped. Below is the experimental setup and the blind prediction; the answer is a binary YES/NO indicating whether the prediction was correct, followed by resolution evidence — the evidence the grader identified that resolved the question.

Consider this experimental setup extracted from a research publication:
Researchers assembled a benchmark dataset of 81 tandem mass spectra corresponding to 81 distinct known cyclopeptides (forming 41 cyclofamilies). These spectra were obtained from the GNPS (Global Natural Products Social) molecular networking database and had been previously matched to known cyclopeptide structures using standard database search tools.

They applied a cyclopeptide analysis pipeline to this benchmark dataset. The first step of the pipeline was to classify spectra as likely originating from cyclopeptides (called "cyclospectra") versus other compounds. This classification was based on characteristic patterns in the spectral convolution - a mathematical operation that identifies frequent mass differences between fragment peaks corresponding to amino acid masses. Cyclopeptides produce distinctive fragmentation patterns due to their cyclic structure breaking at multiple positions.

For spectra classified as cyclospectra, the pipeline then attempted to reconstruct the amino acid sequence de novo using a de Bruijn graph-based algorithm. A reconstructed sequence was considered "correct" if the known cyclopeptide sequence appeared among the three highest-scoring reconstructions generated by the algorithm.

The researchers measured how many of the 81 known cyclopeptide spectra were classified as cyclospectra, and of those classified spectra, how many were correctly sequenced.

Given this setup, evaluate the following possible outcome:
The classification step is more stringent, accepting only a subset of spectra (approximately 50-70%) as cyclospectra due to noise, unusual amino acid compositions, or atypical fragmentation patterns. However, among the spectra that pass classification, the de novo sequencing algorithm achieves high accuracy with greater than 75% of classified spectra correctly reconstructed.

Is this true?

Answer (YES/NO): YES